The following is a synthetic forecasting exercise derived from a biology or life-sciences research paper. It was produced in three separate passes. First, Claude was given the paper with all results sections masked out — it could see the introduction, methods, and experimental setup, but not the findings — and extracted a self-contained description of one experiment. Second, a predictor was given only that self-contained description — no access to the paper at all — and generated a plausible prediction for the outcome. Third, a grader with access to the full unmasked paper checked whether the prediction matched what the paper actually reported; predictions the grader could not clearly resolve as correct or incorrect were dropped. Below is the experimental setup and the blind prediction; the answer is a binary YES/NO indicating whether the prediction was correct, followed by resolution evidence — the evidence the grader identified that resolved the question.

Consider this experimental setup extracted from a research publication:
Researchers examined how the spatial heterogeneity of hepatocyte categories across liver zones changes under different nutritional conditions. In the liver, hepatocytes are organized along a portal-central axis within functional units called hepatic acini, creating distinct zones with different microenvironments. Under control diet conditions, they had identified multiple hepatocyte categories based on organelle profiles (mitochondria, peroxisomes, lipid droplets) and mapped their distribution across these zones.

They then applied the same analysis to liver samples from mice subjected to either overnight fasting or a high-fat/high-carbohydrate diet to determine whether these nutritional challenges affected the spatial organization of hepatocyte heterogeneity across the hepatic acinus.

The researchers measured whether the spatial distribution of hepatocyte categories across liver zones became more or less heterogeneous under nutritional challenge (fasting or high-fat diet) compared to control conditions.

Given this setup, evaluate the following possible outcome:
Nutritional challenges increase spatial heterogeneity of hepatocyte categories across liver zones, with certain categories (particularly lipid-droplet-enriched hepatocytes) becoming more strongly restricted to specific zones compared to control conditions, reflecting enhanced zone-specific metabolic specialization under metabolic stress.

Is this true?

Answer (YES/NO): NO